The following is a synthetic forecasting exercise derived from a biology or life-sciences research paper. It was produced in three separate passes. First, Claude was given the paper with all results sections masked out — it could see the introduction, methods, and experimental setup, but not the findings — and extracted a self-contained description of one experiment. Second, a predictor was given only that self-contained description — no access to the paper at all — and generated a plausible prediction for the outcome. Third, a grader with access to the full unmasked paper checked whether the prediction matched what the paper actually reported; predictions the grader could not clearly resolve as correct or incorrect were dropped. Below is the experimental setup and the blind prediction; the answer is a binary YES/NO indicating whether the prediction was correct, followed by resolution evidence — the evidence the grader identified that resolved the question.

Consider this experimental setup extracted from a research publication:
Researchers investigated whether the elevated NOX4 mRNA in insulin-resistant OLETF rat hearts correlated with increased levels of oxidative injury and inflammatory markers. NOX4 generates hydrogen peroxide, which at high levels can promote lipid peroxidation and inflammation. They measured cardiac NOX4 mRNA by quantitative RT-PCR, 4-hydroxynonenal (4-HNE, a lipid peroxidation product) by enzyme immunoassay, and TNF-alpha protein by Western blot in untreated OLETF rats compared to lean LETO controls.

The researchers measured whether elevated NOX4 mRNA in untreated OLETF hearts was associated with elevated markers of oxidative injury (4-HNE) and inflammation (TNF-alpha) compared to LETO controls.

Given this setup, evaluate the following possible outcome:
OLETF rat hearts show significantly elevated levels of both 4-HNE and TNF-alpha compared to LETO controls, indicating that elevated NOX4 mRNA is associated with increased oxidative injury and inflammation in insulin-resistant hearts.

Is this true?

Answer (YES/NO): YES